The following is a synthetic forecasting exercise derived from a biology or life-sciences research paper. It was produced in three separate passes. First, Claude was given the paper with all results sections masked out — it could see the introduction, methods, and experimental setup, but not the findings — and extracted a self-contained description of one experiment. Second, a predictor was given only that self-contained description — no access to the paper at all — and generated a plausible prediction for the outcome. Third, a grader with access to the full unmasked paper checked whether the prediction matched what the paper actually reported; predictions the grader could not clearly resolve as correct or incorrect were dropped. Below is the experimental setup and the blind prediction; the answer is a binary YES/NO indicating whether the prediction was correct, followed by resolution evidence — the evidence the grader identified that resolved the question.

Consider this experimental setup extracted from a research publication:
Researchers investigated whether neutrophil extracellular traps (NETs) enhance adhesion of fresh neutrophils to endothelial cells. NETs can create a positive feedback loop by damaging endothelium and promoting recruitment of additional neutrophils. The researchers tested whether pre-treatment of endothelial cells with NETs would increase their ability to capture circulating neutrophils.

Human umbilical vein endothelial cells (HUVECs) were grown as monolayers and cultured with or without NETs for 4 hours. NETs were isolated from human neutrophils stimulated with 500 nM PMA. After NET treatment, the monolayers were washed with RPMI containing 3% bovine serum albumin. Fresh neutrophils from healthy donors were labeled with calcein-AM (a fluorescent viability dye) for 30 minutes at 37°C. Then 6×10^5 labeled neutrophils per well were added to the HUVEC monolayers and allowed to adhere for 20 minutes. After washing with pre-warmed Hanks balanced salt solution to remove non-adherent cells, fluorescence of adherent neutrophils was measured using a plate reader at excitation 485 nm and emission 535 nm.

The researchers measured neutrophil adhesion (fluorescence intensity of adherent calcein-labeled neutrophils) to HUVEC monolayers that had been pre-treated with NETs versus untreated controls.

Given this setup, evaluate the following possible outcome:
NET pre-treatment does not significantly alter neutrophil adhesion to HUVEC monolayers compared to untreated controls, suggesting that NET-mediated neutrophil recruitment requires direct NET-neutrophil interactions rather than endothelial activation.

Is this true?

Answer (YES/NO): NO